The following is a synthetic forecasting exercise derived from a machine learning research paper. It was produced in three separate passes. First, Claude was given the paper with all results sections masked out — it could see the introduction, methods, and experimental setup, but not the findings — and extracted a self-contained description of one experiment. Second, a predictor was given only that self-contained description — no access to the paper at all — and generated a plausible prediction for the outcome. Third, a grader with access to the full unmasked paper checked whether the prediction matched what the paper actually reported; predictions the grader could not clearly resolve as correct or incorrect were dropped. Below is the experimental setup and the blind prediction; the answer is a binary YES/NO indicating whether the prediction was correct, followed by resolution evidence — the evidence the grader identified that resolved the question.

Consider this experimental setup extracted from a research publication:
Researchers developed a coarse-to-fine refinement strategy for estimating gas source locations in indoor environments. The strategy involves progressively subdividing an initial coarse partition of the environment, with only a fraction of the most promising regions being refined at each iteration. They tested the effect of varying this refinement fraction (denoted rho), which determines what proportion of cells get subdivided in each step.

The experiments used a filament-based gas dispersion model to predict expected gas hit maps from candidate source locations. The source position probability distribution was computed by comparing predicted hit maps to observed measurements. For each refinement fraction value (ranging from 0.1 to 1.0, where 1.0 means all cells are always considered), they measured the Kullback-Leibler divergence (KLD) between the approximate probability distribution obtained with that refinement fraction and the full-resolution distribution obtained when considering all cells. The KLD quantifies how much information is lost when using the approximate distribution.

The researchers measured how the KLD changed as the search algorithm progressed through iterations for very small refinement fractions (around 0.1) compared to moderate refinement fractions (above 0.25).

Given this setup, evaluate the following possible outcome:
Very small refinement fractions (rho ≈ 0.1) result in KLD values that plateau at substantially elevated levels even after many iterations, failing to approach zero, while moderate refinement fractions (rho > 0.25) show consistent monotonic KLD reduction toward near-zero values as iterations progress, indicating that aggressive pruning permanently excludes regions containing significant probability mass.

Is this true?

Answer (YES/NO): NO